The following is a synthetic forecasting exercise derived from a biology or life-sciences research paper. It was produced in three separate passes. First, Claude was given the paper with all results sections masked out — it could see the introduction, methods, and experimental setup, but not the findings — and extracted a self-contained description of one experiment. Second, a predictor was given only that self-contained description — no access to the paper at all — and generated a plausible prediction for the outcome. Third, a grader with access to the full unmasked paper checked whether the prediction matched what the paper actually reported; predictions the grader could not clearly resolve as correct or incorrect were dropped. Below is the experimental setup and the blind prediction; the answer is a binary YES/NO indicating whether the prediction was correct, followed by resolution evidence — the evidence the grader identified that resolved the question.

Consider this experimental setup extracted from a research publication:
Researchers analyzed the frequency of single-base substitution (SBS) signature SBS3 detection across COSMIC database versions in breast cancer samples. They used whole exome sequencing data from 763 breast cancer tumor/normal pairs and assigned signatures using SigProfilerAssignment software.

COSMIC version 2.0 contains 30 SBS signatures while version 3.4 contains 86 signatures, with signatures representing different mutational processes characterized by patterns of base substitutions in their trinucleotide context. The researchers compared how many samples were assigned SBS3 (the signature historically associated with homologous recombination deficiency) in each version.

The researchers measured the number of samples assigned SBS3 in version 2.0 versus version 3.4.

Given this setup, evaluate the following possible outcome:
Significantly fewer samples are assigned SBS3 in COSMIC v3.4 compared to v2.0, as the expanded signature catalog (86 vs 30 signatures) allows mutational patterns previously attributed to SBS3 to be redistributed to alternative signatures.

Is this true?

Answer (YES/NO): YES